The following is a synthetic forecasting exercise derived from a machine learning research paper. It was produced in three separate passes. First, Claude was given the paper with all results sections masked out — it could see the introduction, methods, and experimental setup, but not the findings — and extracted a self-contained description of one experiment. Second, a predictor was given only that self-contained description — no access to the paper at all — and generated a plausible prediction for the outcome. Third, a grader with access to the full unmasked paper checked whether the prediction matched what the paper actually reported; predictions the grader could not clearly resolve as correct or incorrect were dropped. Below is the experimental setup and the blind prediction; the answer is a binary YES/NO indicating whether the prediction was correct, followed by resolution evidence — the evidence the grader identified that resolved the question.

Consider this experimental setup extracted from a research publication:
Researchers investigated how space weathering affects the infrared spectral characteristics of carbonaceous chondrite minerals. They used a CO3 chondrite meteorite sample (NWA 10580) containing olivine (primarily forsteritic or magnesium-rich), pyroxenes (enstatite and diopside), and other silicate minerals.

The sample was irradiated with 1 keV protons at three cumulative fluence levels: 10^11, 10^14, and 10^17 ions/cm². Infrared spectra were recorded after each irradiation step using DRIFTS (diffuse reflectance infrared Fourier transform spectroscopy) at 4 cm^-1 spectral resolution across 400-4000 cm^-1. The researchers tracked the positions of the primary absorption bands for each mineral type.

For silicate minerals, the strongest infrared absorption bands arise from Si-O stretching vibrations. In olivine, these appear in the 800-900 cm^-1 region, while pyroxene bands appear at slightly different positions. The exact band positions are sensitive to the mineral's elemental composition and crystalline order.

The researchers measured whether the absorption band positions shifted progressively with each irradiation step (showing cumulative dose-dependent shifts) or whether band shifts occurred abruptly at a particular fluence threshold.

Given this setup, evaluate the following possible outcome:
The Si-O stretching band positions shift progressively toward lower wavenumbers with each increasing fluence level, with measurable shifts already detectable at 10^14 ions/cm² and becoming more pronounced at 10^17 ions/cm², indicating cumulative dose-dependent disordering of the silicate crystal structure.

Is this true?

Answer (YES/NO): NO